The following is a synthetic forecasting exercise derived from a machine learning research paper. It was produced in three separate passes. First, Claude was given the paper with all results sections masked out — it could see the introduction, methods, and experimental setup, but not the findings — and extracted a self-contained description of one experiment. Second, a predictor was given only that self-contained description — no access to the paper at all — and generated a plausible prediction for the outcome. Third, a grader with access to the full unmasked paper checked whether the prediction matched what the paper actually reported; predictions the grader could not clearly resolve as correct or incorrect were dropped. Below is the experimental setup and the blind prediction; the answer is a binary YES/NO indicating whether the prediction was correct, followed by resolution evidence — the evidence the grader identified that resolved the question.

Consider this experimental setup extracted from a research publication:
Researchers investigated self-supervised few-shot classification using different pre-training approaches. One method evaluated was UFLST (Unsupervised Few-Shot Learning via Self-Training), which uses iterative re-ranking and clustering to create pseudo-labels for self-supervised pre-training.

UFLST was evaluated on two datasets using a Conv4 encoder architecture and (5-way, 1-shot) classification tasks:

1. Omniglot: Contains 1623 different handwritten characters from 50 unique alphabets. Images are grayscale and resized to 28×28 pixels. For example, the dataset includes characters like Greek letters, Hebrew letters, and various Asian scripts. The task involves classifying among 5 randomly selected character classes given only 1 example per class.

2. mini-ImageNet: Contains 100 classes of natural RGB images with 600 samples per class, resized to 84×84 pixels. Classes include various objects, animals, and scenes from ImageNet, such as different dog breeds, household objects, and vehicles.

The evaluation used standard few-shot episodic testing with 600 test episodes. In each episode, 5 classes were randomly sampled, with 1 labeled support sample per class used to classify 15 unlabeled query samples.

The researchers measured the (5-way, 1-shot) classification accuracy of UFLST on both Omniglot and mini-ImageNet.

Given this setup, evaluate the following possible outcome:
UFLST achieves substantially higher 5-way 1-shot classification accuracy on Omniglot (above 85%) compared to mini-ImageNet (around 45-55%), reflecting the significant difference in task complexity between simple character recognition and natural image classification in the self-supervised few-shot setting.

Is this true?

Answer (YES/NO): NO